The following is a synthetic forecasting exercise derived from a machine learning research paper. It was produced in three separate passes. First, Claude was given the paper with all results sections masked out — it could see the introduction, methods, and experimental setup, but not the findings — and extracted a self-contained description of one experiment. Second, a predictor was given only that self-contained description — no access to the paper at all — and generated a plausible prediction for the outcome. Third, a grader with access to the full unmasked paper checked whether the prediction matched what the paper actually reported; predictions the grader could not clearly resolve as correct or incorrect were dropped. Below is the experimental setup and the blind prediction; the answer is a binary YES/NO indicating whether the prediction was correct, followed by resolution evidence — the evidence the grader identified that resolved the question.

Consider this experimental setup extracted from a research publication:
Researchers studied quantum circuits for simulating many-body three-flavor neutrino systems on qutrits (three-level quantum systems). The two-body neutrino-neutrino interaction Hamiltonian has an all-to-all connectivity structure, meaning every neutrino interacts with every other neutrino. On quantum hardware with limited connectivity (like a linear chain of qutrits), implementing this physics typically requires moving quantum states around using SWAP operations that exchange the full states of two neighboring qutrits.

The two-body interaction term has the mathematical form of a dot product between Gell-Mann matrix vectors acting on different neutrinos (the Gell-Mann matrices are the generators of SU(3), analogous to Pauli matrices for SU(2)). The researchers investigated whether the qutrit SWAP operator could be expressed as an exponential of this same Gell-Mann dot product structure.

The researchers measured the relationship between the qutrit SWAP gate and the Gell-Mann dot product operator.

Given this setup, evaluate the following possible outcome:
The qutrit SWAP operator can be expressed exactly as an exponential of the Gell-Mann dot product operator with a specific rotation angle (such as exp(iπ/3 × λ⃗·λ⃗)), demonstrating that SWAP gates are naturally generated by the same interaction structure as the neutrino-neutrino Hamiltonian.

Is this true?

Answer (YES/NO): YES